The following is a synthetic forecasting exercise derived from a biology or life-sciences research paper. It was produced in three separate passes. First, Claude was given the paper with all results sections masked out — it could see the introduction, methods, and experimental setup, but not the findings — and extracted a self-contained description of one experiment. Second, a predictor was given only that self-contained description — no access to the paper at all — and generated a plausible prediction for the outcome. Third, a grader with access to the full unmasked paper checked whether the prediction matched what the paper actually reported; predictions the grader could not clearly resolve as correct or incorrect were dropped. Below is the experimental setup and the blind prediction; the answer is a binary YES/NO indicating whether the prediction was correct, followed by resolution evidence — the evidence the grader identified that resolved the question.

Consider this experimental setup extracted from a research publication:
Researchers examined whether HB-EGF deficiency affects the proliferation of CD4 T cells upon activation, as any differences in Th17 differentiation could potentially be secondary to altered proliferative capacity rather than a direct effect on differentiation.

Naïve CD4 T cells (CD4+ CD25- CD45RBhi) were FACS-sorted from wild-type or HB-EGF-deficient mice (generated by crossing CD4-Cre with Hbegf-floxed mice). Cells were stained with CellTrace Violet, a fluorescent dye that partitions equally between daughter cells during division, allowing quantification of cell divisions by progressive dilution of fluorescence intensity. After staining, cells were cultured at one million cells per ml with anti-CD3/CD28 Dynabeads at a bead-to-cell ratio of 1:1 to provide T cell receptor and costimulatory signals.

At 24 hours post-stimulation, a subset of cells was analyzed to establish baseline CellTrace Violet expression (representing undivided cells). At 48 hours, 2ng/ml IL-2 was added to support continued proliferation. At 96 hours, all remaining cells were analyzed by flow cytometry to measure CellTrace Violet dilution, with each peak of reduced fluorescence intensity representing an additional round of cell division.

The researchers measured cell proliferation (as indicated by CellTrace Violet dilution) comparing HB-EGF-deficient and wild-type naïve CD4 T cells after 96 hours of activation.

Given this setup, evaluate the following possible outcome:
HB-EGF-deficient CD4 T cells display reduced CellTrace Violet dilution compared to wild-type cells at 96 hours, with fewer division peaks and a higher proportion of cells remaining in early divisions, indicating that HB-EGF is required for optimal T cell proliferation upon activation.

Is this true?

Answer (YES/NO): NO